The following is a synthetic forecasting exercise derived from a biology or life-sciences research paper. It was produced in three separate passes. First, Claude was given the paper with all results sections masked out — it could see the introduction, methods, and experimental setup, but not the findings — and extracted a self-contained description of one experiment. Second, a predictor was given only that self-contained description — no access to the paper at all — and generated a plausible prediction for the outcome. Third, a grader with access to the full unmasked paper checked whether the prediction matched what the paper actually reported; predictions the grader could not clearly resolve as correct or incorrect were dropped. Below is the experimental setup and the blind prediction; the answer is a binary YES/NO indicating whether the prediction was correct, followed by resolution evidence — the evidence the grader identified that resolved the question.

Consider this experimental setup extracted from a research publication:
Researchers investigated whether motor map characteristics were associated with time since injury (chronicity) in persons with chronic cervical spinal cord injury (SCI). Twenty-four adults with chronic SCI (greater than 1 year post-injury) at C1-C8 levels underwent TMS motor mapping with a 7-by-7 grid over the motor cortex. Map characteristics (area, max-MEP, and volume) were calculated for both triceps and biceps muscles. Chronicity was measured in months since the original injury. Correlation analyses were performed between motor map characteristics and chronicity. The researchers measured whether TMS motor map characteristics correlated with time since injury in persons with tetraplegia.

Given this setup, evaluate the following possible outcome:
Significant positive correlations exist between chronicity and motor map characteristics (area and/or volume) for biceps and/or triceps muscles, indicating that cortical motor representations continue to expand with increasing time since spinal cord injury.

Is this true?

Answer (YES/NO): NO